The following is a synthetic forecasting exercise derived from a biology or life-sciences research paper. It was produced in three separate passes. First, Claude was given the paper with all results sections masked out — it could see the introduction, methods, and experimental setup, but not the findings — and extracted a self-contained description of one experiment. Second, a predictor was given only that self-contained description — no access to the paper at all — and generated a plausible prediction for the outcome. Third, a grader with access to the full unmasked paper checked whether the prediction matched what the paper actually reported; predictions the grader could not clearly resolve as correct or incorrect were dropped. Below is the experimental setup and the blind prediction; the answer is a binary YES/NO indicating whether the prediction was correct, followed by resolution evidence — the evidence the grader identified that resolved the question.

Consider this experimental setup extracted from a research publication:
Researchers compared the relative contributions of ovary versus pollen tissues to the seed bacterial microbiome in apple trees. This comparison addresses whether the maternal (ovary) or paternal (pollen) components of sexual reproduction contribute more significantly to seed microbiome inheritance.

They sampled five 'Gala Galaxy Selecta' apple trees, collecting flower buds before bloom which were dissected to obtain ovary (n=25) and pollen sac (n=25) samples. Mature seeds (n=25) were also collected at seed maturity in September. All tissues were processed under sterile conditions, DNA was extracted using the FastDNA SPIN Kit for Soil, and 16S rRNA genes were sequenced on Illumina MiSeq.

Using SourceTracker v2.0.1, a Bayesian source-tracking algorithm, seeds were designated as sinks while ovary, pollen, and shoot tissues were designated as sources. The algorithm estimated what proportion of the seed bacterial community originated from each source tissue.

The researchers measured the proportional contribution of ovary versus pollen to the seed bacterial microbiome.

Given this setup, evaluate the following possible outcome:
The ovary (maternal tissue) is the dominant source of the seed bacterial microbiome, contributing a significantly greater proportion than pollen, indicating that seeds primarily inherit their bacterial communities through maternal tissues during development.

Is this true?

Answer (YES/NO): YES